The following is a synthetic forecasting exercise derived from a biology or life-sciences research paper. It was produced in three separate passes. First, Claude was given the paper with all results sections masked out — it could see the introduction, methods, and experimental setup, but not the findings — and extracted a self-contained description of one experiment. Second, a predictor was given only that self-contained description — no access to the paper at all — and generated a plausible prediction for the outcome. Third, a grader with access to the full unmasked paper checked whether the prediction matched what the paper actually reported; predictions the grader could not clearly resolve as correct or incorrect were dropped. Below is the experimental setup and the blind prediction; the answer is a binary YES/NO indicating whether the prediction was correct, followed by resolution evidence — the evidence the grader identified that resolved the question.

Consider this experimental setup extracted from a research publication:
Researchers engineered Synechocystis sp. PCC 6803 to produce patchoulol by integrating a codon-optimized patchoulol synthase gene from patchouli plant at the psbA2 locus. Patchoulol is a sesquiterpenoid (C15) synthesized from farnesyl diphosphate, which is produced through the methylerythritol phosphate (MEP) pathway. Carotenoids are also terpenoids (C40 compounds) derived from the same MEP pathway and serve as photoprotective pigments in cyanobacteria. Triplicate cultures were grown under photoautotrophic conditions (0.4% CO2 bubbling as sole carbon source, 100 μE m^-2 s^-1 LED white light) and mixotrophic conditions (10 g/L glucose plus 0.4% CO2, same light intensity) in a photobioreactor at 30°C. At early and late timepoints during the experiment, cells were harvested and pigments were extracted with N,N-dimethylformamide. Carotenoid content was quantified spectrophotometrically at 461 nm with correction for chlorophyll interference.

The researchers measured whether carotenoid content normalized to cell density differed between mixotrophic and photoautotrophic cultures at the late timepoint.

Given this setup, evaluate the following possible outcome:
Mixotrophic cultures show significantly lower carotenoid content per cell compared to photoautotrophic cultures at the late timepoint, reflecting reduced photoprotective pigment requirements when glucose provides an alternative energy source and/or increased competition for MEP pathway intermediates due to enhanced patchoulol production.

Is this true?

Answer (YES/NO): YES